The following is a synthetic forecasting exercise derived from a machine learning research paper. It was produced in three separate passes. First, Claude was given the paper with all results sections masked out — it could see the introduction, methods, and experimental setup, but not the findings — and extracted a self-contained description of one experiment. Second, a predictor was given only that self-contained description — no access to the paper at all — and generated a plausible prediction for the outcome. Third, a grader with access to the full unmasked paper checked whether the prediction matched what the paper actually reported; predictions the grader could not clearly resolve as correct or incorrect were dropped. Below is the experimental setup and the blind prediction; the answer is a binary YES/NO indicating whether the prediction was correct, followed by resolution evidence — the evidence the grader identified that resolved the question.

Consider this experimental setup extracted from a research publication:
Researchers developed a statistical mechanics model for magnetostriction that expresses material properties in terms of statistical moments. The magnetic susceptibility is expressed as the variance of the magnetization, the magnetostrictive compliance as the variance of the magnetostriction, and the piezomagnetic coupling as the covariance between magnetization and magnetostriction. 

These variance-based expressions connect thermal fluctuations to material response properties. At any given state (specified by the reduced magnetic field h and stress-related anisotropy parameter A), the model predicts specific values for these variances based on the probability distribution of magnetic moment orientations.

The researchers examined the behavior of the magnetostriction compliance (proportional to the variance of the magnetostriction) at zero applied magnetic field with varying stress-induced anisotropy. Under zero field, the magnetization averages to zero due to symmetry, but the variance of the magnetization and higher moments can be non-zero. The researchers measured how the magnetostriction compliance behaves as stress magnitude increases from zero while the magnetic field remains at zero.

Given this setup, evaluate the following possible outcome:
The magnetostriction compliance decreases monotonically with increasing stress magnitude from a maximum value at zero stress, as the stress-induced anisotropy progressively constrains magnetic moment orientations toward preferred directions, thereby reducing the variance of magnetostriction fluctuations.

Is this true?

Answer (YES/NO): NO